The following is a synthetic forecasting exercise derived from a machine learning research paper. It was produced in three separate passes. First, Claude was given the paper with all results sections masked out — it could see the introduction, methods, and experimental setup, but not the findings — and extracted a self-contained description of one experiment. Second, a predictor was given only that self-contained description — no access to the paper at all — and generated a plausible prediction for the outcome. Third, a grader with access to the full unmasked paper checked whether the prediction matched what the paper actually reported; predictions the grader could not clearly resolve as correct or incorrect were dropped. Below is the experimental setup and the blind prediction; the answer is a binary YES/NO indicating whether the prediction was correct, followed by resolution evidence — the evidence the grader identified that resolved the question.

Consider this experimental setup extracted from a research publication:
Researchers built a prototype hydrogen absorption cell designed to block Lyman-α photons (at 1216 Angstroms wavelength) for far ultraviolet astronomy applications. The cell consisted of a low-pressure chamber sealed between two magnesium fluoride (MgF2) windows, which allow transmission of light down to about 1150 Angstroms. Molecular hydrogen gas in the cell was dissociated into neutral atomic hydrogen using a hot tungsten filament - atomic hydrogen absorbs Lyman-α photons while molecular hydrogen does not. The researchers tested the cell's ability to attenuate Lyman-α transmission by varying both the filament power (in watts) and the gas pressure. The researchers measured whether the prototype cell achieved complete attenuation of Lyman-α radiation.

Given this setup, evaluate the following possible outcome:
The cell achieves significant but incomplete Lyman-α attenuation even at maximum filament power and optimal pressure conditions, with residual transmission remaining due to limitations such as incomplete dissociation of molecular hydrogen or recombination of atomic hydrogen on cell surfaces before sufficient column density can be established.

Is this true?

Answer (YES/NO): YES